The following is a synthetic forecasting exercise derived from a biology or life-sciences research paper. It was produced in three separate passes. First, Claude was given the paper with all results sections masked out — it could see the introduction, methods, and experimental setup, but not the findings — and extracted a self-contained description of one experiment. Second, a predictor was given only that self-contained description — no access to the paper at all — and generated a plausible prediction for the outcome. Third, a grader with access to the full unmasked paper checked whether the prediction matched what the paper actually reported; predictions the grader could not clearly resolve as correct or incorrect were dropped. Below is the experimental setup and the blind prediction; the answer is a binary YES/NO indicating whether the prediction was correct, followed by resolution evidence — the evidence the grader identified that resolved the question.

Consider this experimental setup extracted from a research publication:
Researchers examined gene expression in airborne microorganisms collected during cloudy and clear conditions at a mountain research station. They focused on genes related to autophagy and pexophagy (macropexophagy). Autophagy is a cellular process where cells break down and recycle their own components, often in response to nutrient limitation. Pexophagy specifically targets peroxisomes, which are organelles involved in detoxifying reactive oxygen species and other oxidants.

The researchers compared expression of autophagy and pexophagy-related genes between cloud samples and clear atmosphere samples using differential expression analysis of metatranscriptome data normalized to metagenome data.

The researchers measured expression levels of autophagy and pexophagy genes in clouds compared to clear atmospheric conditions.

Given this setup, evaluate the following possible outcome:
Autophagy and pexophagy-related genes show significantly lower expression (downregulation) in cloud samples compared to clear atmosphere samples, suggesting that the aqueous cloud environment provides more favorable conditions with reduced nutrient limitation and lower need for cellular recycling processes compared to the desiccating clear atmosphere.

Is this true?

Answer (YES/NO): NO